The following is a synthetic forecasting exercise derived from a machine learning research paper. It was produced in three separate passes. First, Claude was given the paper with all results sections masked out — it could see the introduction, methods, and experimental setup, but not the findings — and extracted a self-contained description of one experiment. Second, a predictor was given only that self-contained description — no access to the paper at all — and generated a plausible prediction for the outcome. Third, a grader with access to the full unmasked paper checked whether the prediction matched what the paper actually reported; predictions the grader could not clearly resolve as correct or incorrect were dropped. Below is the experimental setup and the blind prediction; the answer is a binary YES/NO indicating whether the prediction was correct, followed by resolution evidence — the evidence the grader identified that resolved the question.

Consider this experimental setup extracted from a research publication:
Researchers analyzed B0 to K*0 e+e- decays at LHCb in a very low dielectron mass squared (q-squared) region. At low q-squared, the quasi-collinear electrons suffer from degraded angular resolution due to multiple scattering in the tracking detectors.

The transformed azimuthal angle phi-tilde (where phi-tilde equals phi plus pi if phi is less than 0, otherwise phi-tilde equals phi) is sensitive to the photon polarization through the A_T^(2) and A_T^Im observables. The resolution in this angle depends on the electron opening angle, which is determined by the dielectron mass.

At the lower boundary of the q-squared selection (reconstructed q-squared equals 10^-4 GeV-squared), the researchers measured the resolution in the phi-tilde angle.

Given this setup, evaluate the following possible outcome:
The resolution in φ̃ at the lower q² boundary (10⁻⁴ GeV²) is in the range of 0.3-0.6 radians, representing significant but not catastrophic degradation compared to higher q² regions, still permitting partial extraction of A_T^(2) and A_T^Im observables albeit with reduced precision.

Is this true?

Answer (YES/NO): NO